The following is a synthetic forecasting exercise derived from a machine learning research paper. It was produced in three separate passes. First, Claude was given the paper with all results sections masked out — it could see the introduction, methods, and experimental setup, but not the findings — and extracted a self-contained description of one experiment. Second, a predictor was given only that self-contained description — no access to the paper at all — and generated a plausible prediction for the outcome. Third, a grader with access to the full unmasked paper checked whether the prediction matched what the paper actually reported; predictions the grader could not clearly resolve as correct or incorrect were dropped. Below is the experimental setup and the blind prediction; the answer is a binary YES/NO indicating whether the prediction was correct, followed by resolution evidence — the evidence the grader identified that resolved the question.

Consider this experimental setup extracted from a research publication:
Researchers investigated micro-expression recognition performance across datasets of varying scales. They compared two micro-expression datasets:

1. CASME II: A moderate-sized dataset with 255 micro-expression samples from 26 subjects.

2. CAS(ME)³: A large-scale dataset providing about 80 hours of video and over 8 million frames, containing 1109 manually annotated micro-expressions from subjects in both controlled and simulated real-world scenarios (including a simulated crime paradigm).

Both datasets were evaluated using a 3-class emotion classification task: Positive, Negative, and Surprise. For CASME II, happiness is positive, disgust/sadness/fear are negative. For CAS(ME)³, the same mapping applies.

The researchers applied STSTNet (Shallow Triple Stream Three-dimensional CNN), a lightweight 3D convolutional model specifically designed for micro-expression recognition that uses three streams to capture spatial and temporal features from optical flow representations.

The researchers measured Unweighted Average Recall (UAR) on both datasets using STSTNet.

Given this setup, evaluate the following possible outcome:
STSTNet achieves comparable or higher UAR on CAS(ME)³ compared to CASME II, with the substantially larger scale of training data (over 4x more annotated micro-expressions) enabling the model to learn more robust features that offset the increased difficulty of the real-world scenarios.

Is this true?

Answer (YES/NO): NO